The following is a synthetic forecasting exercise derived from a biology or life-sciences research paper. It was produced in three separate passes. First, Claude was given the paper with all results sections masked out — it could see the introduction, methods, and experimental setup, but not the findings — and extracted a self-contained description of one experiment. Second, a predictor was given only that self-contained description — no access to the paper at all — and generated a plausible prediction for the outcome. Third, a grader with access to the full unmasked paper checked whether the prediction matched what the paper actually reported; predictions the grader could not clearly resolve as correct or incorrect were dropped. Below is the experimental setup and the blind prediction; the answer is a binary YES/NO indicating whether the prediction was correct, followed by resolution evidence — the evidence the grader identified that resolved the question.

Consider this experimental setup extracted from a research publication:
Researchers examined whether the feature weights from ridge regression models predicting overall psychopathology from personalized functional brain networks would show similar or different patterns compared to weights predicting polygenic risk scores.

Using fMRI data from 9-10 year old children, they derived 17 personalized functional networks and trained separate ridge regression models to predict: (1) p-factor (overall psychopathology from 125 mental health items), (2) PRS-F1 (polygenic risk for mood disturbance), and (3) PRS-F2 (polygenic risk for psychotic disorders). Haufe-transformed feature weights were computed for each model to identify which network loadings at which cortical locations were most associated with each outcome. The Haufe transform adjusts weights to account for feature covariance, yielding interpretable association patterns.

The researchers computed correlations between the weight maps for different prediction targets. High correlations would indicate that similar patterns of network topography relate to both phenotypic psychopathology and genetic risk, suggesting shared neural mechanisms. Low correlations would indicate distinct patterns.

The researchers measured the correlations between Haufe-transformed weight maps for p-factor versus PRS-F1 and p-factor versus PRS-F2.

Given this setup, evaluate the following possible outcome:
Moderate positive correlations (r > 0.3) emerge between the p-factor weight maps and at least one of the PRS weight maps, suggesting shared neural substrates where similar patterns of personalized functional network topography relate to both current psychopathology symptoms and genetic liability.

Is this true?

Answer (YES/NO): YES